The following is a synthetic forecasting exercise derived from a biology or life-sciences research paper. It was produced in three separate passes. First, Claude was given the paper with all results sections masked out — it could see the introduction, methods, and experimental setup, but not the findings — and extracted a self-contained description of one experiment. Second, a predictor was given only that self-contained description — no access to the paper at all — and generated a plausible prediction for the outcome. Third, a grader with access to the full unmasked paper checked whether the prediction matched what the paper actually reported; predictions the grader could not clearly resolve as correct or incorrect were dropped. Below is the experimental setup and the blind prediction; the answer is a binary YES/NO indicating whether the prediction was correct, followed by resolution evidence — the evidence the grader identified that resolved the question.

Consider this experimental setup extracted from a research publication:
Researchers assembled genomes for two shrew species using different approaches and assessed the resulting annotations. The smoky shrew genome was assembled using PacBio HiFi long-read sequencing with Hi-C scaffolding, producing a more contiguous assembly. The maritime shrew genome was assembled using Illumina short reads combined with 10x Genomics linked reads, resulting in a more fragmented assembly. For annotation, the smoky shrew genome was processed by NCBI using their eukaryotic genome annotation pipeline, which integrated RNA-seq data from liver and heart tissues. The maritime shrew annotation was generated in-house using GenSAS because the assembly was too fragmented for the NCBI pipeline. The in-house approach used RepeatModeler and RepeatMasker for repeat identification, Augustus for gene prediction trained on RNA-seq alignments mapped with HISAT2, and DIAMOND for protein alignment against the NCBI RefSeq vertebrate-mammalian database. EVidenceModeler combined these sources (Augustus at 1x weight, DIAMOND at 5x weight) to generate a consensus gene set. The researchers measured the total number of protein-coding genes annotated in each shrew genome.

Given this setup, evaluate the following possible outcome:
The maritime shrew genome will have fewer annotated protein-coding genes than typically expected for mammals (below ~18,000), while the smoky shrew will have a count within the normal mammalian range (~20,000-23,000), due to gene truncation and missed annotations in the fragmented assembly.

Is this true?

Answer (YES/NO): NO